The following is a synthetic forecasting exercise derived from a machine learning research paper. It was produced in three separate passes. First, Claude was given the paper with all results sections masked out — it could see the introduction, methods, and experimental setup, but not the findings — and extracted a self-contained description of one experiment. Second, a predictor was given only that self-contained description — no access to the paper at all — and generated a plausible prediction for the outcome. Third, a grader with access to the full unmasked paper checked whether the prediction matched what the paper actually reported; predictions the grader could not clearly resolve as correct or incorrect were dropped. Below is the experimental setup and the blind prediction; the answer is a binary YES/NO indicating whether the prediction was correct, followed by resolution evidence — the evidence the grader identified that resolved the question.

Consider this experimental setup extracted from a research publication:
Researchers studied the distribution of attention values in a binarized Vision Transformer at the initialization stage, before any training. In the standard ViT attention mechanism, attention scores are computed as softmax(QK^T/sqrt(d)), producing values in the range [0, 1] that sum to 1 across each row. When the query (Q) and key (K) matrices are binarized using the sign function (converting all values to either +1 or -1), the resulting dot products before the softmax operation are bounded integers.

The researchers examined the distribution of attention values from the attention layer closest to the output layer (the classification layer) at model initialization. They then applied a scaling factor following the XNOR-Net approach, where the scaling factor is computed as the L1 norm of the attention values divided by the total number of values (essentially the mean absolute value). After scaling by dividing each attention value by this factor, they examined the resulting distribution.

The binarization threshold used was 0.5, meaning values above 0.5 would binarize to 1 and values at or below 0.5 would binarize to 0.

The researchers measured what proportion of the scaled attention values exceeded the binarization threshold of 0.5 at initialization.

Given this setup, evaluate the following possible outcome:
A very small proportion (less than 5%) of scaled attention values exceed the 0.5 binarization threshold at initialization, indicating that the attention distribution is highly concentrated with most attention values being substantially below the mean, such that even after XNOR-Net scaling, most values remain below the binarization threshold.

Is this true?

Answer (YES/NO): NO